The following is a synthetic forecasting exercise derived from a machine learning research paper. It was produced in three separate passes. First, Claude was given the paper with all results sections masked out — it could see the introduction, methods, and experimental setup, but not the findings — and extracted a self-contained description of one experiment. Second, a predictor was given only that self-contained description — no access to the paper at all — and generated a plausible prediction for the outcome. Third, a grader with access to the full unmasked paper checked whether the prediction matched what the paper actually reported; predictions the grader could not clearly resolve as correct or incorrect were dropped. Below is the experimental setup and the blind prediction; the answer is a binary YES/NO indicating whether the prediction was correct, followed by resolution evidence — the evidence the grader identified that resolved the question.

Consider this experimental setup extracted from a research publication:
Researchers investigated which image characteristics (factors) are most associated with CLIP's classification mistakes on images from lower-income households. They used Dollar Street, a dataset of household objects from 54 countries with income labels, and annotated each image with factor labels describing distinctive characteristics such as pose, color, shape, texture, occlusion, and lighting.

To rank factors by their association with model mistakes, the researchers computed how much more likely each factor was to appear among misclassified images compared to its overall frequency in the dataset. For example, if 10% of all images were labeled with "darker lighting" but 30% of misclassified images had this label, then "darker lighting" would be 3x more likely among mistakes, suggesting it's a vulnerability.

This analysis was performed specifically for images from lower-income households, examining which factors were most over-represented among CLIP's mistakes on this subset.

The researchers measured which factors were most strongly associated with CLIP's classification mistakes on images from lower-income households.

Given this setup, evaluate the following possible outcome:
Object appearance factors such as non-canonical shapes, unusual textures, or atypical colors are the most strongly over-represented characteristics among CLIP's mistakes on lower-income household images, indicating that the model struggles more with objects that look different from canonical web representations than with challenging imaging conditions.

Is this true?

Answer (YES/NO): YES